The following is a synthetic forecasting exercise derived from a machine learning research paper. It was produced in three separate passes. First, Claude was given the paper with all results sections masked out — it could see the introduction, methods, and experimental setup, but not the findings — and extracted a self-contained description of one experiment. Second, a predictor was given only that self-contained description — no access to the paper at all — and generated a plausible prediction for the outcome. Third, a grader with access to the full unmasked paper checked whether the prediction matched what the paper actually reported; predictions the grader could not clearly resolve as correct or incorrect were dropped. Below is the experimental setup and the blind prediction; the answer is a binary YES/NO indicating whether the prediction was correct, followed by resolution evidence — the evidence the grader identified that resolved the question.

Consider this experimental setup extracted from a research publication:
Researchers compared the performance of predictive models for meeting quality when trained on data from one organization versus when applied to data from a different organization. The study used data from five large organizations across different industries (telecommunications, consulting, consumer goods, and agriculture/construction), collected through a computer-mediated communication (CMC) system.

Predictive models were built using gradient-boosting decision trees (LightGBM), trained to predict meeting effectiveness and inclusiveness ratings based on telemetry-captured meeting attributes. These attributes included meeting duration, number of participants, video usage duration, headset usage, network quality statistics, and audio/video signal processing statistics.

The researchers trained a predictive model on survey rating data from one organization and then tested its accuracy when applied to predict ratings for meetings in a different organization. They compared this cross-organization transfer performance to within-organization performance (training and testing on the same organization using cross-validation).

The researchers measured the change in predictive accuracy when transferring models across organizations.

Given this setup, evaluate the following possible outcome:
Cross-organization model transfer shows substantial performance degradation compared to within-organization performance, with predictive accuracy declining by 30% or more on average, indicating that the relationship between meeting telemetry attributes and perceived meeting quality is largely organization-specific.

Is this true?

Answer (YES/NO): NO